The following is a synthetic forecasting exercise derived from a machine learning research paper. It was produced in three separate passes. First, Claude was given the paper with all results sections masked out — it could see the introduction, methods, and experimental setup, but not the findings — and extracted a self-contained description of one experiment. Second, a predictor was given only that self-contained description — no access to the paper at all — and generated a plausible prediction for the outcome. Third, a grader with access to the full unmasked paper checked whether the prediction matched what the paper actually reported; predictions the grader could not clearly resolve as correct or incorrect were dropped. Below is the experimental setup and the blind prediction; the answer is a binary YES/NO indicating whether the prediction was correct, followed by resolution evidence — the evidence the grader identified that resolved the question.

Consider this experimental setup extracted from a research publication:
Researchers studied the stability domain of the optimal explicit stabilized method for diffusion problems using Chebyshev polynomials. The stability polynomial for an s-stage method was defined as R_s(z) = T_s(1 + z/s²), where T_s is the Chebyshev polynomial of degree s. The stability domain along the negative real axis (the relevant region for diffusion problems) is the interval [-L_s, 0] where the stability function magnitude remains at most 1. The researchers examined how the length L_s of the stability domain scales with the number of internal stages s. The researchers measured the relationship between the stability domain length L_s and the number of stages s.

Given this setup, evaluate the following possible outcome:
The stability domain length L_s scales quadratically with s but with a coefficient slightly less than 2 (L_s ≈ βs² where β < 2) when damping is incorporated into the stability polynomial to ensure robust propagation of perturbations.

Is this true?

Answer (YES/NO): NO